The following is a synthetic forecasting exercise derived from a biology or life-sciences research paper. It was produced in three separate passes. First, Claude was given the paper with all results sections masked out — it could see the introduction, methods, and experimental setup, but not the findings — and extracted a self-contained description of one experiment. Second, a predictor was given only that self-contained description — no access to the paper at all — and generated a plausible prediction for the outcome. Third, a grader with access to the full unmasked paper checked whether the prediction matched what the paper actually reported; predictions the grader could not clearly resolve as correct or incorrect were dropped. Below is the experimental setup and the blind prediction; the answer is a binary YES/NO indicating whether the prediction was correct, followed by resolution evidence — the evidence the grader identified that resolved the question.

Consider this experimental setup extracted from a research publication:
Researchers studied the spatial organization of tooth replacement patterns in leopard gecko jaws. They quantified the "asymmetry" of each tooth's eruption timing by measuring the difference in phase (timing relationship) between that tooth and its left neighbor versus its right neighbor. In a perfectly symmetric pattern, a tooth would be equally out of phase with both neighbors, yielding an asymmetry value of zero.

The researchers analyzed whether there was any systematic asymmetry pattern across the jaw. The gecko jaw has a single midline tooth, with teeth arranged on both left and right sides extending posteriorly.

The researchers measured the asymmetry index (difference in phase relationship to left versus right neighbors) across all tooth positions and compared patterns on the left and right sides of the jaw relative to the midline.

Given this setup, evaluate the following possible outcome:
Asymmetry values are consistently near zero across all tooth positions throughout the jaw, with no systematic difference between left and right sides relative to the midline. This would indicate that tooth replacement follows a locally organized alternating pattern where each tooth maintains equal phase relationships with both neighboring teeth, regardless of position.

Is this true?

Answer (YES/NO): NO